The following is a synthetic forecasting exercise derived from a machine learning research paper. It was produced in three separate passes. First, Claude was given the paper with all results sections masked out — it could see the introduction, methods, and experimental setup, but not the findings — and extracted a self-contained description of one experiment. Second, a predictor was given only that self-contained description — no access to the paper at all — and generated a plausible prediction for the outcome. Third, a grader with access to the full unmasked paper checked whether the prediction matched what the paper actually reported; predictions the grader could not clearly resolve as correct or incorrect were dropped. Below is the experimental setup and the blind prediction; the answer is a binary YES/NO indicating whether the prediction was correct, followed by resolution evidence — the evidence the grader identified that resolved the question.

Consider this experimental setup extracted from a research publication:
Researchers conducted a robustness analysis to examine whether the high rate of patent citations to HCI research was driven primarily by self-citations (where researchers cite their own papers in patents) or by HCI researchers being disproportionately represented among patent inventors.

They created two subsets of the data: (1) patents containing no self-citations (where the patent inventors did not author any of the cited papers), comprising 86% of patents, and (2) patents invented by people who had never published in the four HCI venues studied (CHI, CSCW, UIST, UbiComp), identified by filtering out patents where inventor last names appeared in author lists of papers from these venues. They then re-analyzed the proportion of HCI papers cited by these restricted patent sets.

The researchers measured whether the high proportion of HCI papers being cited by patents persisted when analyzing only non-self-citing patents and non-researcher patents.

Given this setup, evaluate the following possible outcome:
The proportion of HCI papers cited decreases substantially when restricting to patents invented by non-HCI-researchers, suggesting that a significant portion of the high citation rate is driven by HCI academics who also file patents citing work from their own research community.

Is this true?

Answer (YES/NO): NO